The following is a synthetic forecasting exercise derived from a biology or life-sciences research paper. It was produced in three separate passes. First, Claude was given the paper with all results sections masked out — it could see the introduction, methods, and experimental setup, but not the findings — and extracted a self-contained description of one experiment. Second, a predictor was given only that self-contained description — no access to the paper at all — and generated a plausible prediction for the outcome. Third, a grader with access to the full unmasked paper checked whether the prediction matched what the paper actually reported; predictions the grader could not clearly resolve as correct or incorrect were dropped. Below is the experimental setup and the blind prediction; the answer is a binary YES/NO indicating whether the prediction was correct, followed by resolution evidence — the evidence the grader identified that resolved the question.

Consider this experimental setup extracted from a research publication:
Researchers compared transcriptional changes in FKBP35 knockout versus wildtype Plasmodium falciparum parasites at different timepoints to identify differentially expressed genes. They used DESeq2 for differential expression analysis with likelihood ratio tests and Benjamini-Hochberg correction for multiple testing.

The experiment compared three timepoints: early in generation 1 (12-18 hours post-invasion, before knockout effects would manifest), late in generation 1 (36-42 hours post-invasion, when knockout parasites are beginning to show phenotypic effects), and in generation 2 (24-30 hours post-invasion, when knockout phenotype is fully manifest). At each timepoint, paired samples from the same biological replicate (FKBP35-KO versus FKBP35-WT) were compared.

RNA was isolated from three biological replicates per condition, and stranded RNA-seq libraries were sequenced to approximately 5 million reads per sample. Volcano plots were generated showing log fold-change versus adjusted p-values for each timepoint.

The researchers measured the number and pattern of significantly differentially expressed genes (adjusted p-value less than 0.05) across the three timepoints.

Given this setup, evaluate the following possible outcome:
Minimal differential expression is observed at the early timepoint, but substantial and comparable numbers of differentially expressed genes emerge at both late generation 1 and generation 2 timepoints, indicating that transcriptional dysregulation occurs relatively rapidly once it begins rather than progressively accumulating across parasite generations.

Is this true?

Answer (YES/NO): NO